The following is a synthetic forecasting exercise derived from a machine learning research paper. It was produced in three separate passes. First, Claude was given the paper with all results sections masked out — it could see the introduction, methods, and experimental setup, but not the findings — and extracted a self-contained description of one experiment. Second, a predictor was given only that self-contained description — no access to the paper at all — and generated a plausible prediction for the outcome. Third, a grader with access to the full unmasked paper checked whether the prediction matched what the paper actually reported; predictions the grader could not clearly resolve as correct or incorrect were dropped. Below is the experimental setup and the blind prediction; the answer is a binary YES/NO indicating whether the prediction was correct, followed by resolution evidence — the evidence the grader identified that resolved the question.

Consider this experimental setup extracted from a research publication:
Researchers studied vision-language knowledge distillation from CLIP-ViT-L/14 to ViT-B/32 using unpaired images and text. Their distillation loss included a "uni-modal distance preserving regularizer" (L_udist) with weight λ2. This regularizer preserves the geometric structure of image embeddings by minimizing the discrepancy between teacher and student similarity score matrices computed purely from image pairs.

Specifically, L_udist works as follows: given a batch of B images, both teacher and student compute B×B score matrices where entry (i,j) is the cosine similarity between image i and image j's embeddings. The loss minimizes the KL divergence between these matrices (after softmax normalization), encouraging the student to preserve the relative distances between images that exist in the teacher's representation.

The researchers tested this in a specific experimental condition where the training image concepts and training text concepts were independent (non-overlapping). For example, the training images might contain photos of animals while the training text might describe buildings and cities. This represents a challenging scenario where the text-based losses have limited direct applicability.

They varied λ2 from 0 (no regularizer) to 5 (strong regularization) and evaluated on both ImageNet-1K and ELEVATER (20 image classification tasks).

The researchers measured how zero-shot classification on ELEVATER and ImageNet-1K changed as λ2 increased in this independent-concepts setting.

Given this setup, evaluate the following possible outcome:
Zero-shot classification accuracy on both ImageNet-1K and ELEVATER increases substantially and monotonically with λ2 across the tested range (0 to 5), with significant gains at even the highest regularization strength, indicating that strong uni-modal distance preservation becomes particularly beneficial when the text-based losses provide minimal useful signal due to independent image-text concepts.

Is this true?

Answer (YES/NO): NO